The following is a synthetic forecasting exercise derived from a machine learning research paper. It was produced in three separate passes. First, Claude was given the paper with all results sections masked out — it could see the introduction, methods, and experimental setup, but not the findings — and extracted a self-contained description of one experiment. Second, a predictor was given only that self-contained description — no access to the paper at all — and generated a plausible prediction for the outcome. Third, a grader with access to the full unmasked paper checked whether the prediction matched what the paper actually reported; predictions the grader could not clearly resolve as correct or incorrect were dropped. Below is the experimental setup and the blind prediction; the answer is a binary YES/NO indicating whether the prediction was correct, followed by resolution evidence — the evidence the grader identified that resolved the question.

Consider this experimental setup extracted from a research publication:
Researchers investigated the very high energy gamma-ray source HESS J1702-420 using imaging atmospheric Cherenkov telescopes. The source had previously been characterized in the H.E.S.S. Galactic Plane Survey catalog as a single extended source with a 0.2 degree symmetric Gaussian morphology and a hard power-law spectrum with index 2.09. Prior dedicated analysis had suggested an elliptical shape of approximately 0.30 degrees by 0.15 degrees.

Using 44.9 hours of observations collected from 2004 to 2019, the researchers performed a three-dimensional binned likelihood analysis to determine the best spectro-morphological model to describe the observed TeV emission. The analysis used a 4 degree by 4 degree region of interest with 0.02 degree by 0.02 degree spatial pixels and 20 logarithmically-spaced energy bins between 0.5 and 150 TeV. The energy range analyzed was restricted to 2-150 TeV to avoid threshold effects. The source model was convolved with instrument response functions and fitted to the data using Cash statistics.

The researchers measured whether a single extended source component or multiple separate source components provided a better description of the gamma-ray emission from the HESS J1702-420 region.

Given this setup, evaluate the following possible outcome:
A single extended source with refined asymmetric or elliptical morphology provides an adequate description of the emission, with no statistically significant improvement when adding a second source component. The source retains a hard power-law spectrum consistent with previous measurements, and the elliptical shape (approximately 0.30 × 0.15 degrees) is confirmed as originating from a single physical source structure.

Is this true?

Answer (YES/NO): NO